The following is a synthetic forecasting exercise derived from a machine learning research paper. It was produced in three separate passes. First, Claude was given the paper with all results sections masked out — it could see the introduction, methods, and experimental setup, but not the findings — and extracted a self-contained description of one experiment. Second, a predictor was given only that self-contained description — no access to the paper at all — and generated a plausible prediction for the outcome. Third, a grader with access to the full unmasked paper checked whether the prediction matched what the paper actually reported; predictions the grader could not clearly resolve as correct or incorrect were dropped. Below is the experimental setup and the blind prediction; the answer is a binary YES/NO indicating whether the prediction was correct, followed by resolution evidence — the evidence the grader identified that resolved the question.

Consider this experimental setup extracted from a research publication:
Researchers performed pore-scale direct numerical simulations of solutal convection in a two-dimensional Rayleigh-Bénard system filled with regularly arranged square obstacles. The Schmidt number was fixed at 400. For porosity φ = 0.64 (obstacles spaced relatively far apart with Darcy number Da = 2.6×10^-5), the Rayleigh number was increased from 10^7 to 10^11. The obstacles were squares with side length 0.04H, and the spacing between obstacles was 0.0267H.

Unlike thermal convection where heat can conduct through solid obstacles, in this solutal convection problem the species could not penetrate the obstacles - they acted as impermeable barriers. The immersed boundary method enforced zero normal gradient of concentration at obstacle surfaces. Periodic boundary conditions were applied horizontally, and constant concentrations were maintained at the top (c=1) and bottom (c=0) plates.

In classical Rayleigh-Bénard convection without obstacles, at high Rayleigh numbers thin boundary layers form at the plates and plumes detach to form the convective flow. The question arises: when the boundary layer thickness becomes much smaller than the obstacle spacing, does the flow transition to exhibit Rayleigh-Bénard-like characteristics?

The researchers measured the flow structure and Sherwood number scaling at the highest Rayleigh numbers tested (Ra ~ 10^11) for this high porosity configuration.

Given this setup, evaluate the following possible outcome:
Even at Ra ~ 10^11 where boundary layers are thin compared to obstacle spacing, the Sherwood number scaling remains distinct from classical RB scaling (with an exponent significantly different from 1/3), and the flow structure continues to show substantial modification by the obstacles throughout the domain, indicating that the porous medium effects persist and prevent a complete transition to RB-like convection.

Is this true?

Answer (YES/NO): NO